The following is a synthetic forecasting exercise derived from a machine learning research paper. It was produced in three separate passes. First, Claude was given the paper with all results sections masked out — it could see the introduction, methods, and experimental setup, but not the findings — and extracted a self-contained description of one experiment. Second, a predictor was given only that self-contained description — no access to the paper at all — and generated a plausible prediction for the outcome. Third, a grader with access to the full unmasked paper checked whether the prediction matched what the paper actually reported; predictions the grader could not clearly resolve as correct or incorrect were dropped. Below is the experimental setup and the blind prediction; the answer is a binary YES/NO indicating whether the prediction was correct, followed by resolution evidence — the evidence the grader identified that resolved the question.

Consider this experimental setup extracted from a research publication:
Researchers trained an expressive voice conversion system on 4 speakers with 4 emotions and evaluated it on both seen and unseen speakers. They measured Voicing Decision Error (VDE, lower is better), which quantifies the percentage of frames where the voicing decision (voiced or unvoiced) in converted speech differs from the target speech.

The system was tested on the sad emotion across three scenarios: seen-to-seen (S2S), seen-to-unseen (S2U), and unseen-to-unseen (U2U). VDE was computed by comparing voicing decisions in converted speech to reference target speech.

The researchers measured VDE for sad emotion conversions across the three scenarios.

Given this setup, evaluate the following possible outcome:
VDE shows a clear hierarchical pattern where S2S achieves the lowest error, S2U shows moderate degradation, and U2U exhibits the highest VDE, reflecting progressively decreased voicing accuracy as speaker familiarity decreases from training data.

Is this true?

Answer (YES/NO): YES